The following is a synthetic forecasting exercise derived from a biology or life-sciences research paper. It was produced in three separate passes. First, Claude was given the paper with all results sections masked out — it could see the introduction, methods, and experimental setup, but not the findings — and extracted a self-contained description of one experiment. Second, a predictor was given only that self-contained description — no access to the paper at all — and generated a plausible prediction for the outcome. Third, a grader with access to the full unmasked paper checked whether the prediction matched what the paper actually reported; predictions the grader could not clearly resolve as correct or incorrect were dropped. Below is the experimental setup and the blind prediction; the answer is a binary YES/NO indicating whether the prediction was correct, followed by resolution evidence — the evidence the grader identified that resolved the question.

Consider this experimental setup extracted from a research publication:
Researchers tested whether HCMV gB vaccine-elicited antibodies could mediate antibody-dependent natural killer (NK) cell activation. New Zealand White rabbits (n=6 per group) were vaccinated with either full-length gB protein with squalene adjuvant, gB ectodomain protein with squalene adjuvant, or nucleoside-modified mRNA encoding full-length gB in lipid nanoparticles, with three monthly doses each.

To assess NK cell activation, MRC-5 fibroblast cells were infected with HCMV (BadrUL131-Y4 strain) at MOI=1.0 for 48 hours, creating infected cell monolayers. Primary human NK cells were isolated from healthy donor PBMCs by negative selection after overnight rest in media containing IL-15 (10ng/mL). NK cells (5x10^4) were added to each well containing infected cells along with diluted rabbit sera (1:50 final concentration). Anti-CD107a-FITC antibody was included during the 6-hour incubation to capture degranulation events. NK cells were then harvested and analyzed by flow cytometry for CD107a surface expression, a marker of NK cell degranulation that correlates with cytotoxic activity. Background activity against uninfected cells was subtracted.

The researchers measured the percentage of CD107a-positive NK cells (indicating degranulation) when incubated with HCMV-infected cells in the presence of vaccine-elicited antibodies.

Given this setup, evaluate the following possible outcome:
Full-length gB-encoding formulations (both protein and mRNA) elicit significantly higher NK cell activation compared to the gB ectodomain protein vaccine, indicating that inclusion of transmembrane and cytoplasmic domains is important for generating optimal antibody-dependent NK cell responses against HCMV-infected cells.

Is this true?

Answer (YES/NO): NO